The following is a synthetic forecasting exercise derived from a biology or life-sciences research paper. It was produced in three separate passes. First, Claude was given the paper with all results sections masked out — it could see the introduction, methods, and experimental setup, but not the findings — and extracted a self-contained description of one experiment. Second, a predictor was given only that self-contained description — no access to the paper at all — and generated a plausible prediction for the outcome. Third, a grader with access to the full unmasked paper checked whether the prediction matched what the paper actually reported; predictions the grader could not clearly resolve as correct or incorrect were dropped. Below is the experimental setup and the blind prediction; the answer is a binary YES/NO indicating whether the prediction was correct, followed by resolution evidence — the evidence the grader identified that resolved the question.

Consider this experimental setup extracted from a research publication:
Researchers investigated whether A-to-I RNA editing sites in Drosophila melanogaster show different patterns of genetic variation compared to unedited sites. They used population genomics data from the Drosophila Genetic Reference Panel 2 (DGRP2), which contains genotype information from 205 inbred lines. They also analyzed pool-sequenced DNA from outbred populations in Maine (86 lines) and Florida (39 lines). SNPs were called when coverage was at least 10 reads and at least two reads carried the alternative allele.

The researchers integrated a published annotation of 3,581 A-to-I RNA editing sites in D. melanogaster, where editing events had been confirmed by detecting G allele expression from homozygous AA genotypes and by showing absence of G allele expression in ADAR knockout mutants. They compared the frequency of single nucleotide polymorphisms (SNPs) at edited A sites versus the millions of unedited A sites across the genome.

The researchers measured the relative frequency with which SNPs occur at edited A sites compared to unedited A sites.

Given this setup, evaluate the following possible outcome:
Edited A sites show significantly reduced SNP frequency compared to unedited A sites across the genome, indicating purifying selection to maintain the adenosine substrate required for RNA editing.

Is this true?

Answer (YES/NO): NO